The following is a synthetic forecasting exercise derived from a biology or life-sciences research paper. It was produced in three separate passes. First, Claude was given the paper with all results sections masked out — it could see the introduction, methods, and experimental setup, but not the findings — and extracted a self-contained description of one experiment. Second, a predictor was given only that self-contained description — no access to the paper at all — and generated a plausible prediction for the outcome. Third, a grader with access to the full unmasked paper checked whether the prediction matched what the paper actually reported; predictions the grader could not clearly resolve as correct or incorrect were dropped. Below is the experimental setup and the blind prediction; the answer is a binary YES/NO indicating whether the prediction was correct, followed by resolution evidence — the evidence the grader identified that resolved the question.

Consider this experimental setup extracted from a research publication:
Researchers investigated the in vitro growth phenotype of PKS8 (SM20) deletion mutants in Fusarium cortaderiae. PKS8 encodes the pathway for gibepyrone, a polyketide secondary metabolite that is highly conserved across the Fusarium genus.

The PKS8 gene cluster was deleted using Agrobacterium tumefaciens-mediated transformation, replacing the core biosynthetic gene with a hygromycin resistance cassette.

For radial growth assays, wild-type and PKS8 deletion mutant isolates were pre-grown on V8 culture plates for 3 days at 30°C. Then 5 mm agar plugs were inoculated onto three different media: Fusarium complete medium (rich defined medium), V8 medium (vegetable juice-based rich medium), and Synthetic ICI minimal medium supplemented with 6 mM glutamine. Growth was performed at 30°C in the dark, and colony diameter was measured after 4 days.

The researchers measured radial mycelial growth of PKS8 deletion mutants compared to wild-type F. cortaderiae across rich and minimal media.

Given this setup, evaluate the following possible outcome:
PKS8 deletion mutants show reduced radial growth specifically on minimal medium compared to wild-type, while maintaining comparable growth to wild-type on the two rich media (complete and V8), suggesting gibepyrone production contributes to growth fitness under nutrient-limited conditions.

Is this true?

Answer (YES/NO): NO